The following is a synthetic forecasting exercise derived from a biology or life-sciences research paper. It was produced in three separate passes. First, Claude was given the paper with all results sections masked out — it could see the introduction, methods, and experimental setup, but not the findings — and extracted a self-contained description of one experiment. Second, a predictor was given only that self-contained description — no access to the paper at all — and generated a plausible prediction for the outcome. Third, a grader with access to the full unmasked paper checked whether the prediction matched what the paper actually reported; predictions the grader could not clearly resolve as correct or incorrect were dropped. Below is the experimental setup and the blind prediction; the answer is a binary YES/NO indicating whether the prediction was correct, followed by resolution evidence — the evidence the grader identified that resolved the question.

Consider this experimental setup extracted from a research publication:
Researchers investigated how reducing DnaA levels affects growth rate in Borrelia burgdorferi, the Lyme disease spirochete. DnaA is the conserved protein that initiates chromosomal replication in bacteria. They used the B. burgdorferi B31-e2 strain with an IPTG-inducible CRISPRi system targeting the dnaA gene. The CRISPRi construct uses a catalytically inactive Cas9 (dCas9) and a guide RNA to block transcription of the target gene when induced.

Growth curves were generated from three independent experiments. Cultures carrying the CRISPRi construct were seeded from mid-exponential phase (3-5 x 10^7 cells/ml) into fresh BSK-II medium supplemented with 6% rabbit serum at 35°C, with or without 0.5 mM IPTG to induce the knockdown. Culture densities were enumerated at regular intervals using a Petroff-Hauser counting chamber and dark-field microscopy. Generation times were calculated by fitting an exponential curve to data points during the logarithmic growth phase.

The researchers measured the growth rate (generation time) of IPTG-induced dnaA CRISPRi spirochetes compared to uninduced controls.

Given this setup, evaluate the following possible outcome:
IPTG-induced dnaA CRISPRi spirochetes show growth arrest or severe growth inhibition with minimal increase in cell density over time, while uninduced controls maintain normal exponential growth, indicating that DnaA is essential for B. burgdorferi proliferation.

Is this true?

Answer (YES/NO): NO